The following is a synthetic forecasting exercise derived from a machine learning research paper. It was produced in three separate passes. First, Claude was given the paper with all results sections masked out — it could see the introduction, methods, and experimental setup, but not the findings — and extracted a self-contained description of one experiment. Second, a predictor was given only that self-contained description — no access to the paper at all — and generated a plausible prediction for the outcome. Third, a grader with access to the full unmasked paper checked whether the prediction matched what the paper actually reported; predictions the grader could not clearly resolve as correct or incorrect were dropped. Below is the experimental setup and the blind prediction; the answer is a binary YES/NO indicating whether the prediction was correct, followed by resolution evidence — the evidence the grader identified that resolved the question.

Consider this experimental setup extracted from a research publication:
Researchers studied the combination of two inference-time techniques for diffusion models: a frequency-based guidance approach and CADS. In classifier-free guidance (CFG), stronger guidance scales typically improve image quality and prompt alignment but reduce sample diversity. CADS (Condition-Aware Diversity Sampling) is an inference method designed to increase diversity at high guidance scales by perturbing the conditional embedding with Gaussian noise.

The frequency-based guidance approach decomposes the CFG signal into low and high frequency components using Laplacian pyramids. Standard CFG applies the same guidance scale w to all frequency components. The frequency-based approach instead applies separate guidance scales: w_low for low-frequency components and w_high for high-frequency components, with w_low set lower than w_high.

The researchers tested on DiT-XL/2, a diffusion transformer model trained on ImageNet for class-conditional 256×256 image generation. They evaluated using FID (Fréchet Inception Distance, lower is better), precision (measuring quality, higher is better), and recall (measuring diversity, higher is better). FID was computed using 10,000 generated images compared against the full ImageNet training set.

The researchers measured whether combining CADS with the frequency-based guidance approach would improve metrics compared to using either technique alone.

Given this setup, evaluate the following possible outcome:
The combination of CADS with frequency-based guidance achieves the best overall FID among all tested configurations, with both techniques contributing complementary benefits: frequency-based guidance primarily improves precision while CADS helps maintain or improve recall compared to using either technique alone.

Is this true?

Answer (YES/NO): NO